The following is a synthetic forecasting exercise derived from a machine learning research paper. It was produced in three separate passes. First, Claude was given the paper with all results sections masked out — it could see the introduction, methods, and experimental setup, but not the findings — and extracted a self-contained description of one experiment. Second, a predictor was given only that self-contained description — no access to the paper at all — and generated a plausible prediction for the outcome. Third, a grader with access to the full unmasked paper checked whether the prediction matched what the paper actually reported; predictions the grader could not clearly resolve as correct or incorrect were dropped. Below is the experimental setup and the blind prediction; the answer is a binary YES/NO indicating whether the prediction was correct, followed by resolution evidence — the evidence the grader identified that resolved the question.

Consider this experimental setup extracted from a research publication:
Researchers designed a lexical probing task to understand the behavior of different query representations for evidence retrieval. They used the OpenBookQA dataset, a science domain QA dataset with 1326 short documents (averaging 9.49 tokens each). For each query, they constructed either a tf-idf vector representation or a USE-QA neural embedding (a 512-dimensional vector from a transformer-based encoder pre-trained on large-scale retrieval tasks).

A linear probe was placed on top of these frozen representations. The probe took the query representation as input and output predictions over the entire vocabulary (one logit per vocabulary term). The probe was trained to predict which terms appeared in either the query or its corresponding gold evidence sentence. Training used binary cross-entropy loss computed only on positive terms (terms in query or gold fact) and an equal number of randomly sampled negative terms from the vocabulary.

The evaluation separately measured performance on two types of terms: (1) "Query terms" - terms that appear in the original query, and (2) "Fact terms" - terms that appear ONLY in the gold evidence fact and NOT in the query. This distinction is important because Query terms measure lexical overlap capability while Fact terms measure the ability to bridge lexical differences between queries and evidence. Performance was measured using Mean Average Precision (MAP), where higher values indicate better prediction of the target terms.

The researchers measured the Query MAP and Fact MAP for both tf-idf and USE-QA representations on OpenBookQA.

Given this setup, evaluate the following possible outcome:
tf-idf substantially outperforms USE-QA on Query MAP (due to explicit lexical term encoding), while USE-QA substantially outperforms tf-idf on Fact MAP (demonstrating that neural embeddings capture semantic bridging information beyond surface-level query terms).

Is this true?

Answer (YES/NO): YES